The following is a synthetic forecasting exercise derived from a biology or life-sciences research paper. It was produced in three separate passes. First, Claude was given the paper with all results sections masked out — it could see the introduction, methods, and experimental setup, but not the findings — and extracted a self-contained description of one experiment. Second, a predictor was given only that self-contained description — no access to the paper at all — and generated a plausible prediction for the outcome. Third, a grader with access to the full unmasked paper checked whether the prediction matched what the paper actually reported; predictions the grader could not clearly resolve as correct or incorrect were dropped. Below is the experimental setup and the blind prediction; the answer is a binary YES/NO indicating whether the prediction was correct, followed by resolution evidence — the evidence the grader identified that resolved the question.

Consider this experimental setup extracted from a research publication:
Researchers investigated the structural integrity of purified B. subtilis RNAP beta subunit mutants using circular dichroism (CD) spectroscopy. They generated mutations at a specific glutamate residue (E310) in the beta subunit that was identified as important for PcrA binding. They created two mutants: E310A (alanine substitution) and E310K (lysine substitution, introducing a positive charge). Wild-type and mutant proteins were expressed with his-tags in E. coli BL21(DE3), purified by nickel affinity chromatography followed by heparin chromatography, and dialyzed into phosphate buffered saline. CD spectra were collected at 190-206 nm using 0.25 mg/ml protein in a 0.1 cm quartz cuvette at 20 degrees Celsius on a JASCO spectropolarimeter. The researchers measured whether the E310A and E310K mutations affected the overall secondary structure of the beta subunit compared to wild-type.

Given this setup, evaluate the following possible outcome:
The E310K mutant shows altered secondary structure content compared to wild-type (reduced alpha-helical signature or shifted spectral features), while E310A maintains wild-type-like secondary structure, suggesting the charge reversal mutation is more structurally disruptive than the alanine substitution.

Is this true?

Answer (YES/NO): NO